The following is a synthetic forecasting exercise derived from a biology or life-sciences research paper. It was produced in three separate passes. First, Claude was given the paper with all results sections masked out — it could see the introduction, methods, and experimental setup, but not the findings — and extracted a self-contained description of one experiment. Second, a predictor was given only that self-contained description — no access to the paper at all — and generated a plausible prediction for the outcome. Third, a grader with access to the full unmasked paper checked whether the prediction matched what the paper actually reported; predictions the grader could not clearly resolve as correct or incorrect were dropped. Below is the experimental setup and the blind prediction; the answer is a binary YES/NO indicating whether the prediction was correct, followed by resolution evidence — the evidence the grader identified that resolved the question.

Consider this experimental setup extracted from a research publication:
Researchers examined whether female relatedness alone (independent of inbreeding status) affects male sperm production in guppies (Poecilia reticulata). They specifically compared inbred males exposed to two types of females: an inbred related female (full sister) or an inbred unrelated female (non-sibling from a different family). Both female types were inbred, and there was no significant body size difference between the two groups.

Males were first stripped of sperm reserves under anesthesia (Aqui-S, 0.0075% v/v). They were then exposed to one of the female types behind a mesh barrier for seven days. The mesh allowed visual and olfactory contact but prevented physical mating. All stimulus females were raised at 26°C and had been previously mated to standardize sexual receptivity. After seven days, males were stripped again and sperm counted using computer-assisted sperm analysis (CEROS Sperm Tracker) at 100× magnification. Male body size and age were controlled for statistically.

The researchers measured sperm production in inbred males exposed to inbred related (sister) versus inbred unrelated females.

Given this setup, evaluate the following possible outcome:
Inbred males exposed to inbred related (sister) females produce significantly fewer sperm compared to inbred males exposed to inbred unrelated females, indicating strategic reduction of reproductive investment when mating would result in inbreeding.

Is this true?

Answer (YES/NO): NO